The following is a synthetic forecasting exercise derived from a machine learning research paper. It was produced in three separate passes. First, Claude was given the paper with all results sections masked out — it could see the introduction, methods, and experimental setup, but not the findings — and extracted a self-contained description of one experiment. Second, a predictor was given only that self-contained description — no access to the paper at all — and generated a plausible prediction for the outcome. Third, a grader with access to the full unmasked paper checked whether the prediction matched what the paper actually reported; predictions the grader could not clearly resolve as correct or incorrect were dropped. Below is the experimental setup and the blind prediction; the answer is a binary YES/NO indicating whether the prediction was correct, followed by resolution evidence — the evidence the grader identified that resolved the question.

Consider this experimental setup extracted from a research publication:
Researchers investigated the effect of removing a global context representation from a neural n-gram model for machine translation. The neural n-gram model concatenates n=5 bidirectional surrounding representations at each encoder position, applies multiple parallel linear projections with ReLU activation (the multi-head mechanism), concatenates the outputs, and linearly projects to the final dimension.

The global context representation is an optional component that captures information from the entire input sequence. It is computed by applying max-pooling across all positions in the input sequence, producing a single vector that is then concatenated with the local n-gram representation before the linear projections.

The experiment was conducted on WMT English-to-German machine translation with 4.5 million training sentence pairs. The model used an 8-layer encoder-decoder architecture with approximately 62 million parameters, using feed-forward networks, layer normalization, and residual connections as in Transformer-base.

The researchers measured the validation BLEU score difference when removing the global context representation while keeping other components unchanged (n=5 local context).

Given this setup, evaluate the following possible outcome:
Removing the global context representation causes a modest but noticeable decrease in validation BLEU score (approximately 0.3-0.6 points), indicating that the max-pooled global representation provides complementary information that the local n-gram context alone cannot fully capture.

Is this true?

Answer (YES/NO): NO